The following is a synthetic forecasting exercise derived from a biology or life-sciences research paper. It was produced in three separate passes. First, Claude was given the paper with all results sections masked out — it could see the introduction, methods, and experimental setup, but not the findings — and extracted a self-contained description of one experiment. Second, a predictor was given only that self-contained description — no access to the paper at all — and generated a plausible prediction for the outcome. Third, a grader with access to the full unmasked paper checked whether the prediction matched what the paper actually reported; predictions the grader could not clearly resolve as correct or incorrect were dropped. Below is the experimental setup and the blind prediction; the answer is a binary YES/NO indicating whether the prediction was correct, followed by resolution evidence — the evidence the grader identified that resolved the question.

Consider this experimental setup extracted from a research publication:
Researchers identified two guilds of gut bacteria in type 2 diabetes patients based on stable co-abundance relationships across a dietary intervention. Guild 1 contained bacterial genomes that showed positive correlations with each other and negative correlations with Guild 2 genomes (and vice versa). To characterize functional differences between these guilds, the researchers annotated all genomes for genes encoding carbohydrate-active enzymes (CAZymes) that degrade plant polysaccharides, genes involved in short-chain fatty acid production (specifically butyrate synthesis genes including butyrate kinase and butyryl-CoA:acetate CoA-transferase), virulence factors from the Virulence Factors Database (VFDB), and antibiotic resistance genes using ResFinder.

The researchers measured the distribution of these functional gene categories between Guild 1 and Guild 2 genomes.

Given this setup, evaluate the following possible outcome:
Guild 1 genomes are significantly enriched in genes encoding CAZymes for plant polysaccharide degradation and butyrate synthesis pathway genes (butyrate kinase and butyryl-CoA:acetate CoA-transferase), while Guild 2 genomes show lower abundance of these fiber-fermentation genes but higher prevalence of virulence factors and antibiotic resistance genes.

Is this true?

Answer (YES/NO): NO